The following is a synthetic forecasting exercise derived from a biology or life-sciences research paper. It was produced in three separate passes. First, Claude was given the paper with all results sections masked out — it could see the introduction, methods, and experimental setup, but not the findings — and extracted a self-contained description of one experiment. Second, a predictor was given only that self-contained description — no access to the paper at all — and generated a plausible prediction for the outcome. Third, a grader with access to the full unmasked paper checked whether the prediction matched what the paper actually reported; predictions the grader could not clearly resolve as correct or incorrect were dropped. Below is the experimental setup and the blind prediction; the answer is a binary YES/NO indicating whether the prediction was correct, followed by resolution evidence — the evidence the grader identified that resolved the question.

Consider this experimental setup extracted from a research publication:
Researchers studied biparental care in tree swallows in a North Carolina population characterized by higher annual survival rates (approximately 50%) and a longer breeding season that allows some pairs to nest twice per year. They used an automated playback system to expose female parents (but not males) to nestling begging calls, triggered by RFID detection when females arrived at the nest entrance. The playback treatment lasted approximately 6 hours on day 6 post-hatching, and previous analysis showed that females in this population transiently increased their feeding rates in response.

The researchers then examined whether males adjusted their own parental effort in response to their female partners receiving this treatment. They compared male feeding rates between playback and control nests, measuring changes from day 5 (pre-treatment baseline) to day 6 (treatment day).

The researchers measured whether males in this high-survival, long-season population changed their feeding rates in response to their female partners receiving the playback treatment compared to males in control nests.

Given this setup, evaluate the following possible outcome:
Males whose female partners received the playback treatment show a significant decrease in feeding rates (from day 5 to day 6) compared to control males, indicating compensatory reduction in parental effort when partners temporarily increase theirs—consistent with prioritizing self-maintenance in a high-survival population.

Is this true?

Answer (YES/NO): NO